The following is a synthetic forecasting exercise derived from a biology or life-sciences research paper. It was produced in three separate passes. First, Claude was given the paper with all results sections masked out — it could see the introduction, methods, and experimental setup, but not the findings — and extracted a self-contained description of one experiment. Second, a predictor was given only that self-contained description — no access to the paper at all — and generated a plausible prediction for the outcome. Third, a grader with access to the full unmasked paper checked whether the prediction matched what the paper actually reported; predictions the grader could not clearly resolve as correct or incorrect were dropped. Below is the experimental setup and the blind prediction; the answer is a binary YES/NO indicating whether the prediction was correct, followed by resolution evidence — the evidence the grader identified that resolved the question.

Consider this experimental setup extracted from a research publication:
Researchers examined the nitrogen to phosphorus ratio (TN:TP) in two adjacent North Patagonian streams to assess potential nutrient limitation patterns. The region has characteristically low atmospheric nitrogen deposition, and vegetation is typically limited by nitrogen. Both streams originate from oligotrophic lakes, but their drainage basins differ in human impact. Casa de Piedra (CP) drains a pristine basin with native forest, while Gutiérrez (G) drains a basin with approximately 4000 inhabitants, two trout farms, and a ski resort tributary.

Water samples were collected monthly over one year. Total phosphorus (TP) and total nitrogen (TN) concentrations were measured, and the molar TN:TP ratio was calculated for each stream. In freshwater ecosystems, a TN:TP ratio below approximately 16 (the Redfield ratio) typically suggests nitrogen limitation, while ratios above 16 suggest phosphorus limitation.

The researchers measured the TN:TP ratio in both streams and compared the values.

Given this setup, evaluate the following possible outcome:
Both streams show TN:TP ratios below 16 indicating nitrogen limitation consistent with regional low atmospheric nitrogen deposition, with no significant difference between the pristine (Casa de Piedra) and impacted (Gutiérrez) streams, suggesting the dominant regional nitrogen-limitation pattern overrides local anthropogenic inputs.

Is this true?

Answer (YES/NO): NO